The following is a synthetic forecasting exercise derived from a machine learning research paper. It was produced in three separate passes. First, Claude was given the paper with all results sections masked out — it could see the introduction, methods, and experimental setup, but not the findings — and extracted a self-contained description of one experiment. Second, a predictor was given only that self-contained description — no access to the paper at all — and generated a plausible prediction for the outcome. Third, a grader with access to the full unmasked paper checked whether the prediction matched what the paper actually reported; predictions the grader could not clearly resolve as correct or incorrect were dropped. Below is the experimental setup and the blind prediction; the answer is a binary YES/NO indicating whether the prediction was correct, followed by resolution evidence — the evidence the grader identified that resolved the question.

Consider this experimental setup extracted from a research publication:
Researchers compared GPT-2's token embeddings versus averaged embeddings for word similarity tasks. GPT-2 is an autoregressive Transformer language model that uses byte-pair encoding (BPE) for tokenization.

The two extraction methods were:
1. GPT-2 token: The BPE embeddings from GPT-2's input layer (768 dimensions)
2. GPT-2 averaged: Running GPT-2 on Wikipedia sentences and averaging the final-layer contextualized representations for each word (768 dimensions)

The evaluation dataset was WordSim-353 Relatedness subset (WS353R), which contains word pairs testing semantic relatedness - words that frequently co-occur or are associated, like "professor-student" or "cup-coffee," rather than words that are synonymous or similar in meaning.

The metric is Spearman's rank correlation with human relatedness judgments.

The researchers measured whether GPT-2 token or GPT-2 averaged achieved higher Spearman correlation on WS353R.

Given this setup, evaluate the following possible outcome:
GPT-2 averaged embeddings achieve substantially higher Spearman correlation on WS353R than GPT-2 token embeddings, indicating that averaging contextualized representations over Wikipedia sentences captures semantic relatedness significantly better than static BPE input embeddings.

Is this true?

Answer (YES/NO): NO